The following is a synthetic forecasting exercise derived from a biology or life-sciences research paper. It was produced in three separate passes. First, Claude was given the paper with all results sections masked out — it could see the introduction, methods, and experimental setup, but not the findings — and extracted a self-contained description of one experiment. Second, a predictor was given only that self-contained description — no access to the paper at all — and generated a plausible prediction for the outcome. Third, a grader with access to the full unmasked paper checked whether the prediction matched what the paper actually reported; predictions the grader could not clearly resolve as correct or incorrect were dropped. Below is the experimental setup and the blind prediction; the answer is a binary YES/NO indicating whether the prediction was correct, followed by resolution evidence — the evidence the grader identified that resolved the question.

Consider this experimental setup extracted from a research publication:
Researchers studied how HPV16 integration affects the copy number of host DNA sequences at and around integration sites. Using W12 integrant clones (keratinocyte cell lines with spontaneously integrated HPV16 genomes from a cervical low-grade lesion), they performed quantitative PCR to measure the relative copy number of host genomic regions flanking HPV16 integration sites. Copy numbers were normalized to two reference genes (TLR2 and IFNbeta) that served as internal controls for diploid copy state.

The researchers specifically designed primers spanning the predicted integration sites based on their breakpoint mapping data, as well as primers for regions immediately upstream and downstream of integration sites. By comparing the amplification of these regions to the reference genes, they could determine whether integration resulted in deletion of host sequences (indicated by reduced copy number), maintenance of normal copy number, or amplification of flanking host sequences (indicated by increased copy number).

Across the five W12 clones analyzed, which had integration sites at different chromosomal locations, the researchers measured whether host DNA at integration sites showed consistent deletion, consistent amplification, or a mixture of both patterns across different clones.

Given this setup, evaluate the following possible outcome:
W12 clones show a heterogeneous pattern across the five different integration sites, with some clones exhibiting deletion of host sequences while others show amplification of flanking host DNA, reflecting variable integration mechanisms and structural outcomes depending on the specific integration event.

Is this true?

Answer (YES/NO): YES